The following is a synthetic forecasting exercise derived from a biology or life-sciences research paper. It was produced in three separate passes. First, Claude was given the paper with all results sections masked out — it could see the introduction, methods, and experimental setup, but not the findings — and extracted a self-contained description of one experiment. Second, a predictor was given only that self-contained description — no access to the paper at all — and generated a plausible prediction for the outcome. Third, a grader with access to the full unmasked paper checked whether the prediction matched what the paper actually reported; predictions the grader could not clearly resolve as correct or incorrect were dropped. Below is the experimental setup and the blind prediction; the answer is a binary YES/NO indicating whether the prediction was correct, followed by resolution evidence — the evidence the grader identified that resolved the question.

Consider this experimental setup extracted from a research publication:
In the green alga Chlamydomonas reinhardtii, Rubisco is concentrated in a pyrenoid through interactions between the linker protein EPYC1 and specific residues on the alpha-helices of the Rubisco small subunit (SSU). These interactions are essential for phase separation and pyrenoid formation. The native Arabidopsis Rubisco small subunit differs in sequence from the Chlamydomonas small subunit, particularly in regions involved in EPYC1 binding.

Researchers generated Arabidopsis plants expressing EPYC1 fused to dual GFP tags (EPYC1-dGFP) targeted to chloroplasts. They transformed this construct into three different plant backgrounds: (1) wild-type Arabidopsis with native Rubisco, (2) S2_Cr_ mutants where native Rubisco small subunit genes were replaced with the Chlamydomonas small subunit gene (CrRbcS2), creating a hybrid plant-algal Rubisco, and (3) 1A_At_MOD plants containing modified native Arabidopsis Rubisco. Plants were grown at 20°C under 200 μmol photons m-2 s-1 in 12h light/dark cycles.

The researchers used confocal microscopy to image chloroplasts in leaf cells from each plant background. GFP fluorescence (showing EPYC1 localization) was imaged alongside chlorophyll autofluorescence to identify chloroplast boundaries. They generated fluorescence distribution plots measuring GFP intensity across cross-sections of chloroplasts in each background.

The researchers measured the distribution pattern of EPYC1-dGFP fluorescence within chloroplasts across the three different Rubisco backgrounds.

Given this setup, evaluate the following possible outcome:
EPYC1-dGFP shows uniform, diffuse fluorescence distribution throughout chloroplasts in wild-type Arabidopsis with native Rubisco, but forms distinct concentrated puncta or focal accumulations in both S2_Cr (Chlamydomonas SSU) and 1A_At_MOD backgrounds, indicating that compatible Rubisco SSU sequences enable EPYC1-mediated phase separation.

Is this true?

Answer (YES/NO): YES